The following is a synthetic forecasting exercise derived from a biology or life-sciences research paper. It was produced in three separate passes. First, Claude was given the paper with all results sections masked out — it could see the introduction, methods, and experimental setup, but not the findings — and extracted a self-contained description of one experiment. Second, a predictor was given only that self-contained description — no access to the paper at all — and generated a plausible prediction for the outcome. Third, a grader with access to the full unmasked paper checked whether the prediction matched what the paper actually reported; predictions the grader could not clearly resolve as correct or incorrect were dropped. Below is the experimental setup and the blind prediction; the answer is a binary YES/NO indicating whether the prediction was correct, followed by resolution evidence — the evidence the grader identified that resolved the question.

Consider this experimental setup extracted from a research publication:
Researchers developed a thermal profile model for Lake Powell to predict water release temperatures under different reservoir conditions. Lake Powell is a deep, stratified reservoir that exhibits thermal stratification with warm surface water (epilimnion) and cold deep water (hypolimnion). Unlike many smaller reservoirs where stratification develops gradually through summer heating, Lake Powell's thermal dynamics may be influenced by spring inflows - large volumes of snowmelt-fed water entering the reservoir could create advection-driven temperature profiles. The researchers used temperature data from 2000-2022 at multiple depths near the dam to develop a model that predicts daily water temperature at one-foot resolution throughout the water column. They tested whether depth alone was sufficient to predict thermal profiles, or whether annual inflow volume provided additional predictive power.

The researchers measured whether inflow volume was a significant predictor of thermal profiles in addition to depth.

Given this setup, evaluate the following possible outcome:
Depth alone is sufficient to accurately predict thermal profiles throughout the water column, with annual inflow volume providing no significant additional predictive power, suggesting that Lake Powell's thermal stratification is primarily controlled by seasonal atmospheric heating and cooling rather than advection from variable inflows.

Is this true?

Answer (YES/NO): NO